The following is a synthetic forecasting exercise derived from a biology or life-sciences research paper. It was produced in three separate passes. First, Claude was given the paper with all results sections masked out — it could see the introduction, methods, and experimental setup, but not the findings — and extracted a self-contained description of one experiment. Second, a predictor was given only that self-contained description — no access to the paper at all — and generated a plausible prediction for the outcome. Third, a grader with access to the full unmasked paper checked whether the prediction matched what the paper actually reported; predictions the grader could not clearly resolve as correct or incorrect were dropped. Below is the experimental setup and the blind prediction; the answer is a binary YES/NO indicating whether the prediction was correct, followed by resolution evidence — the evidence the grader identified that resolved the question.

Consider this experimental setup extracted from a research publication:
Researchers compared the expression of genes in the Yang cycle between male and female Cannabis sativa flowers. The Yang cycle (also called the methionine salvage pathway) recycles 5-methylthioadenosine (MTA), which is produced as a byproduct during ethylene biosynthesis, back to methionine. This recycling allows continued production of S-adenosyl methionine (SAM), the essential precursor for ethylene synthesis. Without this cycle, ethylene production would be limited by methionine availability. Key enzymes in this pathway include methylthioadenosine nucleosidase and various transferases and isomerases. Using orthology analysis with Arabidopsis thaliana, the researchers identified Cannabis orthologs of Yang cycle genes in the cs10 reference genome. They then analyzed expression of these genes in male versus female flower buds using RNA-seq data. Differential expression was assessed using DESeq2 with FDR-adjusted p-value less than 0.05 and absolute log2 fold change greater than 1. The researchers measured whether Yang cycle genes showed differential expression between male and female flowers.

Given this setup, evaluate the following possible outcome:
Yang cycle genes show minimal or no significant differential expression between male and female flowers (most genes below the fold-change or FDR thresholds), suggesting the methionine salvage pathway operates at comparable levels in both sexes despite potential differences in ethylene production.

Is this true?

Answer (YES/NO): NO